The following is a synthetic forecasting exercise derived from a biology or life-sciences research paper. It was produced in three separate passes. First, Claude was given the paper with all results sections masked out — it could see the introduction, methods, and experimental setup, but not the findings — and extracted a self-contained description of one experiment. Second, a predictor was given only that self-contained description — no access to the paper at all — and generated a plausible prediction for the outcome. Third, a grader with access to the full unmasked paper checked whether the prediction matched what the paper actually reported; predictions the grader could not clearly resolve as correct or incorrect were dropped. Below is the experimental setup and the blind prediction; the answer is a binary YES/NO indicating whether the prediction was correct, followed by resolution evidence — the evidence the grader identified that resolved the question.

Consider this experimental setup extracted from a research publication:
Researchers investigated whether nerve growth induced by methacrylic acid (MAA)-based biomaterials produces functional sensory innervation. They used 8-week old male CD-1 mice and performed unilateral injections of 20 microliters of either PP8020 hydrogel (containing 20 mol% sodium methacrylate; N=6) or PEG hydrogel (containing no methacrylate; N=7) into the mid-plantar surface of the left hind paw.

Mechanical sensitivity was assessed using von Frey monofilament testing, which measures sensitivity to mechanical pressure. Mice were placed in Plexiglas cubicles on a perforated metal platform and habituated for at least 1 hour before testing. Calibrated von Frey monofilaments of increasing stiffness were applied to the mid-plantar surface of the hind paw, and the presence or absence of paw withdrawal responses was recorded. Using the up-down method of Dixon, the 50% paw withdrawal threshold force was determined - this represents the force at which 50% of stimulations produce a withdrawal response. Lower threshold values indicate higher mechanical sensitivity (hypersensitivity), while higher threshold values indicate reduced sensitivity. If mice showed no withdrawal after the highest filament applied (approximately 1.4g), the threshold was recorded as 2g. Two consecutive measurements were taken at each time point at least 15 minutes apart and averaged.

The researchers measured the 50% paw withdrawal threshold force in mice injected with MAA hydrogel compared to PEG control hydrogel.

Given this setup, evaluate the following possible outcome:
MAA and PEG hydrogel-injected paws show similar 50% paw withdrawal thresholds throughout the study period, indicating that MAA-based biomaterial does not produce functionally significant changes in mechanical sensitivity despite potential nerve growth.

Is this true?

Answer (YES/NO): NO